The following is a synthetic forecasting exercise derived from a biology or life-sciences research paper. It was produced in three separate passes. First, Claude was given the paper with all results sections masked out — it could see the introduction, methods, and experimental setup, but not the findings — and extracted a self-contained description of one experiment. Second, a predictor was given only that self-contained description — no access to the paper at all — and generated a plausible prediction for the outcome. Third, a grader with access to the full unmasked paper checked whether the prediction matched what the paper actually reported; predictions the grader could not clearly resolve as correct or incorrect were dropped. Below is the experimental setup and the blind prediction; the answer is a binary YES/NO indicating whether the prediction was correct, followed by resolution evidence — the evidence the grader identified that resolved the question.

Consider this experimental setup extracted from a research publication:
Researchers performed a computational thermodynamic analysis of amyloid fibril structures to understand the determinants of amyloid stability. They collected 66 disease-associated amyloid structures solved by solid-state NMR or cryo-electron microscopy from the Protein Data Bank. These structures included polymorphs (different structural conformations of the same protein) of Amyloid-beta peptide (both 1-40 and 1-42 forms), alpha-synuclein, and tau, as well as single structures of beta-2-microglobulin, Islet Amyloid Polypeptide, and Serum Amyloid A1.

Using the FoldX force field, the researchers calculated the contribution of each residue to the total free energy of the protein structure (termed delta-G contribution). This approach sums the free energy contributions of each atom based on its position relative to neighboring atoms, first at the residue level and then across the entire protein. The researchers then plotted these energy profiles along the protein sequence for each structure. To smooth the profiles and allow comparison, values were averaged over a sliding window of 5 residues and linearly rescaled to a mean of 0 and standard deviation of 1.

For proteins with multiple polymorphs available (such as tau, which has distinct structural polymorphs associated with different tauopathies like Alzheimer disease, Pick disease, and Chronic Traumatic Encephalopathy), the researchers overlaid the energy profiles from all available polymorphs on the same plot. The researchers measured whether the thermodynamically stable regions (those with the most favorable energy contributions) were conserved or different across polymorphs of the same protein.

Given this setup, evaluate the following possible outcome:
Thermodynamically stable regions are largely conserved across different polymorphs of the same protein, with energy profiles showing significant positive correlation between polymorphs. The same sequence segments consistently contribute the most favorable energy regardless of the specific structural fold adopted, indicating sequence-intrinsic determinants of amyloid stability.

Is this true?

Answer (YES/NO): YES